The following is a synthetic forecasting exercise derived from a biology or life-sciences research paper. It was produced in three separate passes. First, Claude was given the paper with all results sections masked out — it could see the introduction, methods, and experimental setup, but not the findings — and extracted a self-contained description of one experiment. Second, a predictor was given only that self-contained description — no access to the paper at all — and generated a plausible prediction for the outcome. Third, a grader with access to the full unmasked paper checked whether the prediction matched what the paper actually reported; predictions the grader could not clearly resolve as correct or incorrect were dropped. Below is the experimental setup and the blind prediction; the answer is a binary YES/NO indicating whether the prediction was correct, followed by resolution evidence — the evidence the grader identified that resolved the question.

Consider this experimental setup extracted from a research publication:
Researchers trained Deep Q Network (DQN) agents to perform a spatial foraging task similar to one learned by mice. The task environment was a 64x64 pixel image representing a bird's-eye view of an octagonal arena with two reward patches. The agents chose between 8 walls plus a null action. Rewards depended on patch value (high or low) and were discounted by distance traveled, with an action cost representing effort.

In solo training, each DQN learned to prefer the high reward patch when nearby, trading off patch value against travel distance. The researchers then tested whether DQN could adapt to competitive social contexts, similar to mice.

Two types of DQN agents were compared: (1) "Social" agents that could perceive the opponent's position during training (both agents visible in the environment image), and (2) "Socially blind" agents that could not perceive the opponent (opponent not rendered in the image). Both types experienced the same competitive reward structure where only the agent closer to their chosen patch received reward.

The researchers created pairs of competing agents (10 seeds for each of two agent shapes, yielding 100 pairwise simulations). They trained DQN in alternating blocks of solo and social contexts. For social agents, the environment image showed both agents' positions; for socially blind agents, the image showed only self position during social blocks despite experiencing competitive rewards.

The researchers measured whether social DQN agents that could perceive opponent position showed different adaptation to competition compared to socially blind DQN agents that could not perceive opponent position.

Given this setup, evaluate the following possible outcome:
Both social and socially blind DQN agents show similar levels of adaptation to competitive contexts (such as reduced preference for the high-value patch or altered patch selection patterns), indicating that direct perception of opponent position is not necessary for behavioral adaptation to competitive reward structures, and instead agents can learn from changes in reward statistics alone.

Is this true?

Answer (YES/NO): NO